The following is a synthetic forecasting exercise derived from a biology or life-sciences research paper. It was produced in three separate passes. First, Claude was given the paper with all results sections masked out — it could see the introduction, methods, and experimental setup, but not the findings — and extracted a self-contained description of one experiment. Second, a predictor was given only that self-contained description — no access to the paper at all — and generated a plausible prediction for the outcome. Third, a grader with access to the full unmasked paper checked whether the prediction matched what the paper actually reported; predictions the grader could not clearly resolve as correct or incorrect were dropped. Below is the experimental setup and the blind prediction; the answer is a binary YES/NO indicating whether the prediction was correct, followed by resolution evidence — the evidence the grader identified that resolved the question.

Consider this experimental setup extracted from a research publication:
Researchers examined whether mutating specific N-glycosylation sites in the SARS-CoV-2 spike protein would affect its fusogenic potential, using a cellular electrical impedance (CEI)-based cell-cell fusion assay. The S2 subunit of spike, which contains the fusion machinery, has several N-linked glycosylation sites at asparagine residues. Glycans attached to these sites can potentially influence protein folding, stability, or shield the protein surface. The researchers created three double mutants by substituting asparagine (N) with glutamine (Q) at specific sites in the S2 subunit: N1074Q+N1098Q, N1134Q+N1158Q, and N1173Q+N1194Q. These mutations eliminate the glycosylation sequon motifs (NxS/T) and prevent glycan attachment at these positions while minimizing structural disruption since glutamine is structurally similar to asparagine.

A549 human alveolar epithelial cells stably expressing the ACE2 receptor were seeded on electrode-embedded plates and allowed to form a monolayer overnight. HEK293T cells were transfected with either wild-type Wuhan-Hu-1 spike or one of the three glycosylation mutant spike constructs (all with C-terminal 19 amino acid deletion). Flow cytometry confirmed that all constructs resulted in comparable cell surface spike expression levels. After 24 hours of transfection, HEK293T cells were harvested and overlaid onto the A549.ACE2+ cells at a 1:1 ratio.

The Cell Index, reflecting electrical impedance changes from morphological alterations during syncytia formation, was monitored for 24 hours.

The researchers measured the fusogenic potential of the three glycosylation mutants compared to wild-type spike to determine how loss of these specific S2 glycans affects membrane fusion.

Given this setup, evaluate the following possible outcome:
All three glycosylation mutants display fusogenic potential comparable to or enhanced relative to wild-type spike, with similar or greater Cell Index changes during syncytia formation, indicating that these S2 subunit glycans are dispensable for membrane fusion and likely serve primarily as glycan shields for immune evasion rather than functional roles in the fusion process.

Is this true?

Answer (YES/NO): NO